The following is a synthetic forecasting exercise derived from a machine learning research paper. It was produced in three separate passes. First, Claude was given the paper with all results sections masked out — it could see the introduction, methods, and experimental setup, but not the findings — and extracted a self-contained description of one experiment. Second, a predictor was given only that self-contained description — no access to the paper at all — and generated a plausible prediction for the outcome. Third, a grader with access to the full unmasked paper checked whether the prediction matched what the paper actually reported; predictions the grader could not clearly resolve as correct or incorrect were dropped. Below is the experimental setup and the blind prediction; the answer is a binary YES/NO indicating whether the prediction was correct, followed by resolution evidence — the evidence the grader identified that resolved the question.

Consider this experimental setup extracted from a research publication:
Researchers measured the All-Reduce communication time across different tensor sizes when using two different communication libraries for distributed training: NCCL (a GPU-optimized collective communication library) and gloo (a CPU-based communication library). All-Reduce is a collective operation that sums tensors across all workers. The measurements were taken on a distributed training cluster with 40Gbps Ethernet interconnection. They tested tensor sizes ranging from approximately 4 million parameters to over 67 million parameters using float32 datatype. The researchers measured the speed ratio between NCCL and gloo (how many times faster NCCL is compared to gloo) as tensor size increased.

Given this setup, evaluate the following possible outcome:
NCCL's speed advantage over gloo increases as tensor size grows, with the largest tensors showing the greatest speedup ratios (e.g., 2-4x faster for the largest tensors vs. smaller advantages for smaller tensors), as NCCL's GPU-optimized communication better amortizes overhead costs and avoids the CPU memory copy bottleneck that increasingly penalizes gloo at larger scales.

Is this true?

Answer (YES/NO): NO